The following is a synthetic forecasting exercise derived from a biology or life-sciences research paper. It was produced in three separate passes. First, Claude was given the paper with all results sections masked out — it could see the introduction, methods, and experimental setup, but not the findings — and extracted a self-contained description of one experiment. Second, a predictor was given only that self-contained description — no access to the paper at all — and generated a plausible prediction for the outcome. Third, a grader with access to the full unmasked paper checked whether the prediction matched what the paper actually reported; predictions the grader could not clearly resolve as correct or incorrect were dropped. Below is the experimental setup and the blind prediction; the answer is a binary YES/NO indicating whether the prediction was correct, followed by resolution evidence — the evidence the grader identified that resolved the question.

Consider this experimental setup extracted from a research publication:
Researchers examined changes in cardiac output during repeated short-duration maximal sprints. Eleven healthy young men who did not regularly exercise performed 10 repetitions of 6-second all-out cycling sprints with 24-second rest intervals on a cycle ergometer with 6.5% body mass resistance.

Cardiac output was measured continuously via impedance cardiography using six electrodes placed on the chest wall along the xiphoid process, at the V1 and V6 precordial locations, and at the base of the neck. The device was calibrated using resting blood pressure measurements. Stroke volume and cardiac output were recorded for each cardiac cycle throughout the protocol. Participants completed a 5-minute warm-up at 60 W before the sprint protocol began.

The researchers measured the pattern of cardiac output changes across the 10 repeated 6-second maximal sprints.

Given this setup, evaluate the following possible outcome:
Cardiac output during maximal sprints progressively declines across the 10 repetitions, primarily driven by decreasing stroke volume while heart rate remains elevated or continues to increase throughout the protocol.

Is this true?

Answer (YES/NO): NO